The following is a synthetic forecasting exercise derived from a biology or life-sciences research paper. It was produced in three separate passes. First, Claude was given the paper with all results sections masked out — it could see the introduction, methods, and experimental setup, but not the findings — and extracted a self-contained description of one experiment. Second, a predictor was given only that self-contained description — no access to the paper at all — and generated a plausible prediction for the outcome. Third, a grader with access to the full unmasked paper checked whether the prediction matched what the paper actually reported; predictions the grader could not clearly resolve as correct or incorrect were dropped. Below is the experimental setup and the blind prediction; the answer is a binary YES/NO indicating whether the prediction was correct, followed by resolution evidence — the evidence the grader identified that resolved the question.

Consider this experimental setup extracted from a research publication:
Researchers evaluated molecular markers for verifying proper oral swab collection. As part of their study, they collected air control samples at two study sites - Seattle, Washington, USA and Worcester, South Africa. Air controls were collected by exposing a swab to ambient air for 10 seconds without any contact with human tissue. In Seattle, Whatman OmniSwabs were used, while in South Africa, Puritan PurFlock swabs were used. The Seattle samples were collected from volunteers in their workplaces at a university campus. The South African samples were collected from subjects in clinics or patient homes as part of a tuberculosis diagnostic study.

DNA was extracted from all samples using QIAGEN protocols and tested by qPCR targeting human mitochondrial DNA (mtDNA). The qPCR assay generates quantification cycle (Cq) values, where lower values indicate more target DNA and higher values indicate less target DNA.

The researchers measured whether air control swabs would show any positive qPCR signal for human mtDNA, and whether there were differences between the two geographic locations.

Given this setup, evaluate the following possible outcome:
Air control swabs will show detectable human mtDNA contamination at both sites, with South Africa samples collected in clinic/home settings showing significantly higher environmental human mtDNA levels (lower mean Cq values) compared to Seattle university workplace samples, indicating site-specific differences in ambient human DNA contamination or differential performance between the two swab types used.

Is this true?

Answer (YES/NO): NO